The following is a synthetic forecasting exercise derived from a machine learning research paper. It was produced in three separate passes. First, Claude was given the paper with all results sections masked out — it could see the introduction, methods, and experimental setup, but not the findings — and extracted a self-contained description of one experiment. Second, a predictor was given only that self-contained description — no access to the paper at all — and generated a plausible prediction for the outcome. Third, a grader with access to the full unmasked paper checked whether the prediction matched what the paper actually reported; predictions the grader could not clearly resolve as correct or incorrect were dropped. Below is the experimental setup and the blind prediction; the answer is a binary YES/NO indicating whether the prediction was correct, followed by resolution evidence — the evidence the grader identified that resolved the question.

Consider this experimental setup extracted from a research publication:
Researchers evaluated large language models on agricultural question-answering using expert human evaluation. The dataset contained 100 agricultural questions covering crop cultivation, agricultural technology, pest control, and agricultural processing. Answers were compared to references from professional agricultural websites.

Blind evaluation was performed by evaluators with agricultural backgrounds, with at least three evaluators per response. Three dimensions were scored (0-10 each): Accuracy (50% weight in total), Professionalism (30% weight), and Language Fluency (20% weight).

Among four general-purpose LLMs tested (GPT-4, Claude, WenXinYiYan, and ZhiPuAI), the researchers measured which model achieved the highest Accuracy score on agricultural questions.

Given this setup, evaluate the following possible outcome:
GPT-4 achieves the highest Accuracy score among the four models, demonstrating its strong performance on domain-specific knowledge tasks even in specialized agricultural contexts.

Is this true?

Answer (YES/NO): YES